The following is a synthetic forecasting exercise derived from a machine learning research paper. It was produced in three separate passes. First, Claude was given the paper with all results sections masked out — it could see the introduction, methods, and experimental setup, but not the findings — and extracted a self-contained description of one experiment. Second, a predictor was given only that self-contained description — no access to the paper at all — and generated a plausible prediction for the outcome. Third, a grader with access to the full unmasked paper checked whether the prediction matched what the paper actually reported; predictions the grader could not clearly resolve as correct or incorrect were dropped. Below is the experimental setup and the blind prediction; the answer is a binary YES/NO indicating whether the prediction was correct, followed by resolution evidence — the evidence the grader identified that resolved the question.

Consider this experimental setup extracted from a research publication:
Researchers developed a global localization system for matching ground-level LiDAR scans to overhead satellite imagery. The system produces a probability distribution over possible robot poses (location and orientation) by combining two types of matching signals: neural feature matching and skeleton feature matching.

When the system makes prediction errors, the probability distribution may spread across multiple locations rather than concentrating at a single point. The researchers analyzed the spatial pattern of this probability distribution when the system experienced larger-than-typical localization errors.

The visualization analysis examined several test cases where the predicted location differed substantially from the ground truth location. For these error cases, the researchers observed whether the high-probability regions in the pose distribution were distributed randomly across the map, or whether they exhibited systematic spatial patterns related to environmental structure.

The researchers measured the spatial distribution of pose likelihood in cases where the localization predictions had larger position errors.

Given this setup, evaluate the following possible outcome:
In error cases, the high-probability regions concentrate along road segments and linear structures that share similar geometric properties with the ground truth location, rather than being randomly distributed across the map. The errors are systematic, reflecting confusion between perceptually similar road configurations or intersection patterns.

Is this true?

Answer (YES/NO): YES